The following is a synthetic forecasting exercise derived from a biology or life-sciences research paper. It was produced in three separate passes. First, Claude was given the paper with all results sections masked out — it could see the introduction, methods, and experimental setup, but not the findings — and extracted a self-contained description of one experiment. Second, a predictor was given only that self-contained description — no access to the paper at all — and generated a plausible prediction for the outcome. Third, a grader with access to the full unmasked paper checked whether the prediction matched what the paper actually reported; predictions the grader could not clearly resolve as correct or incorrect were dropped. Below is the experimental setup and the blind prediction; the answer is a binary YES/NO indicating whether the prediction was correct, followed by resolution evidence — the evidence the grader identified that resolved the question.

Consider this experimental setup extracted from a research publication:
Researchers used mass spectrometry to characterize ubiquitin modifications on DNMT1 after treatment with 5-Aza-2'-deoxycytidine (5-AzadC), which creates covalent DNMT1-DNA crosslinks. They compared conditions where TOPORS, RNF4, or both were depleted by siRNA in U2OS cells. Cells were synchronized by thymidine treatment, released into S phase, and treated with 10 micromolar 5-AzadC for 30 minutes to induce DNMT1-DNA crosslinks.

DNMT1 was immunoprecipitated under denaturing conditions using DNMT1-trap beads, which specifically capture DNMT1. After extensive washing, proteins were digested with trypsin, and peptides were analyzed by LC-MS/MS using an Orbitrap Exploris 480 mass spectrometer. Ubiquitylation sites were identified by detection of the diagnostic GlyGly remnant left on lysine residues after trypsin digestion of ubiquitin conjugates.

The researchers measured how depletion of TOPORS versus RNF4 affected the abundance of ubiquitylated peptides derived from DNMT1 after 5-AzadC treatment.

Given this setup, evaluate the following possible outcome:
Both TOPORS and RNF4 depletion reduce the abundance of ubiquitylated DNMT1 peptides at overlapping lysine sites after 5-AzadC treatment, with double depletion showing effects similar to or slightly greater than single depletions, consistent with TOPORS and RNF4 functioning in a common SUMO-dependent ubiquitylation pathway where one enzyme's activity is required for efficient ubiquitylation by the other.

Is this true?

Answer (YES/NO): NO